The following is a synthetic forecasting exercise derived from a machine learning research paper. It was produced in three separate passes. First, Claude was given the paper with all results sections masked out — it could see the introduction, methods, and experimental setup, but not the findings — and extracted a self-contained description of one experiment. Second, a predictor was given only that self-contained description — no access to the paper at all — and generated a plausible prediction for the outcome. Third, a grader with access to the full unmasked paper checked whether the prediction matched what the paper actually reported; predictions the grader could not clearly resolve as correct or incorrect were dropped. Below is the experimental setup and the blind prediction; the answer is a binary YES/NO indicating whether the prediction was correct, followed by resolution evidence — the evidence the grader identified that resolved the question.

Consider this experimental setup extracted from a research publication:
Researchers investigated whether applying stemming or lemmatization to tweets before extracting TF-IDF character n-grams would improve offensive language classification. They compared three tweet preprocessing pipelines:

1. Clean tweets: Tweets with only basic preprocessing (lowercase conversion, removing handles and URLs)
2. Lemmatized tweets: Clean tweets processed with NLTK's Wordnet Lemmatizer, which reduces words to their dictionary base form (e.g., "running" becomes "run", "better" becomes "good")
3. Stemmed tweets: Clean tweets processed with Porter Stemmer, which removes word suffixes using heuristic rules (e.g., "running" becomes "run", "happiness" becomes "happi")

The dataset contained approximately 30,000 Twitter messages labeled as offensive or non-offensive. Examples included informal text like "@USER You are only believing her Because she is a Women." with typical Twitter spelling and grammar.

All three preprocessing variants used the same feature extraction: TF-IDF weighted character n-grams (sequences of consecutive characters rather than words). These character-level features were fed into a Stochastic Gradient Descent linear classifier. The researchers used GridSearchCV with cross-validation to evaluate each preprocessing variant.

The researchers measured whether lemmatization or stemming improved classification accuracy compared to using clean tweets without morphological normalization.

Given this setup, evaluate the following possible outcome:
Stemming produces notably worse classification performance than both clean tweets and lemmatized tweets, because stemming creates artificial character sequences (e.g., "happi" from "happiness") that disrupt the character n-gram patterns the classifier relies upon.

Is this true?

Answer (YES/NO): NO